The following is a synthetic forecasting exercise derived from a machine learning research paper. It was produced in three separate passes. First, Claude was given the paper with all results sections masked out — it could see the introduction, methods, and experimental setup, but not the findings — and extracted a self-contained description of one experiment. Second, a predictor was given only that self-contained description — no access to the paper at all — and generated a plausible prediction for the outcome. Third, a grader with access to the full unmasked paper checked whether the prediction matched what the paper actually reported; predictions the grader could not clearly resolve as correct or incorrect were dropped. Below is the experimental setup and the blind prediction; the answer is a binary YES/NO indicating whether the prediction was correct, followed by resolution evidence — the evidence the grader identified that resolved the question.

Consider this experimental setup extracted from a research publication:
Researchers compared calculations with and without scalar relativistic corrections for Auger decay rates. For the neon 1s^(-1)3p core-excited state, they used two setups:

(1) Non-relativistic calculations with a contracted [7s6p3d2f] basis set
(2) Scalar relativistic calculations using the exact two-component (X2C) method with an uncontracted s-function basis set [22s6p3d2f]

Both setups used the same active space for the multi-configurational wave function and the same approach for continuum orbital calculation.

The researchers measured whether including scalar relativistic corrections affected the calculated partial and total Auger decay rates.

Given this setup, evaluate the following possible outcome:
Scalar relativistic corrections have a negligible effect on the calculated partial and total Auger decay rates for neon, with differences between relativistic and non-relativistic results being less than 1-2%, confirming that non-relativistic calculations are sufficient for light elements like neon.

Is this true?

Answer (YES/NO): YES